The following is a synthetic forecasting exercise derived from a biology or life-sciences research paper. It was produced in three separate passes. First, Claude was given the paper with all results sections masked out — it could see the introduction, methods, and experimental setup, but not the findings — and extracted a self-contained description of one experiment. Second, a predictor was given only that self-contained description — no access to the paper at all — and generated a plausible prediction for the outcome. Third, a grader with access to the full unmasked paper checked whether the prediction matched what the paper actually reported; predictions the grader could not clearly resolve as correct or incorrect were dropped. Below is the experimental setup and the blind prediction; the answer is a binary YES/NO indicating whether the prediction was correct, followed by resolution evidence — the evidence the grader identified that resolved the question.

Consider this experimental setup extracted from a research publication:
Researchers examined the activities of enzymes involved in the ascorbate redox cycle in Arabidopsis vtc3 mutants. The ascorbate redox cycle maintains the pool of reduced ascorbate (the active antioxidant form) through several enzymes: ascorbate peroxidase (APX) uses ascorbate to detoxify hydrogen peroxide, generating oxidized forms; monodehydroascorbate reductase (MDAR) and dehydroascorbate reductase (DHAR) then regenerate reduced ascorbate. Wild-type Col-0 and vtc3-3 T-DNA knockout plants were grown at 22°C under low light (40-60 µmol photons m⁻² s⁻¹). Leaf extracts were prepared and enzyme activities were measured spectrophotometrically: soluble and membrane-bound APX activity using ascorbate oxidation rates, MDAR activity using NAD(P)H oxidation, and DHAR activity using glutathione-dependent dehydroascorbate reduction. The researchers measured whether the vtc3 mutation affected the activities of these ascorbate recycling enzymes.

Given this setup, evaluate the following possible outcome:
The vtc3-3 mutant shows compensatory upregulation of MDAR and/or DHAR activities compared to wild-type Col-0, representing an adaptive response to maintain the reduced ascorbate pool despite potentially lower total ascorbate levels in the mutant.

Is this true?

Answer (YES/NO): NO